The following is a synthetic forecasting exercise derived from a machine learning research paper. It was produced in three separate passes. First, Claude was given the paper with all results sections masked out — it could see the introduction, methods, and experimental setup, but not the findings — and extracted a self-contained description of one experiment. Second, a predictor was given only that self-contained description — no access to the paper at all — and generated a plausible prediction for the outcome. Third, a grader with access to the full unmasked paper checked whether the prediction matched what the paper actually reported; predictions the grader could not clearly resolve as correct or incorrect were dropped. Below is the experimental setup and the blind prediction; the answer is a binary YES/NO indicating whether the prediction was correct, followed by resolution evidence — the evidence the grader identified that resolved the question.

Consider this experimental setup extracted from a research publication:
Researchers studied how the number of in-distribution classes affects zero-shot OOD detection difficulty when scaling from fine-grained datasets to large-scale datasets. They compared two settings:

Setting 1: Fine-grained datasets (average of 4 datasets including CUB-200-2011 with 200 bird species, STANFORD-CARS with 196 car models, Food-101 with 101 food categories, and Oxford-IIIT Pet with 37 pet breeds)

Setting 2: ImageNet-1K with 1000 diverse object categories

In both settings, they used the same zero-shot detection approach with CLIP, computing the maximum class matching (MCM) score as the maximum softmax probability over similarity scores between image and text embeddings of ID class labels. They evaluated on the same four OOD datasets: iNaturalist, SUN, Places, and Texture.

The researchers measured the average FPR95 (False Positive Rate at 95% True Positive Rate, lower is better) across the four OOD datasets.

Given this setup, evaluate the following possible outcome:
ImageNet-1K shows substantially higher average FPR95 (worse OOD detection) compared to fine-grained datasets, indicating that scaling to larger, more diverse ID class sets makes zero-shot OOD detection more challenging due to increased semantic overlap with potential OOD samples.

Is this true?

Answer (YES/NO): YES